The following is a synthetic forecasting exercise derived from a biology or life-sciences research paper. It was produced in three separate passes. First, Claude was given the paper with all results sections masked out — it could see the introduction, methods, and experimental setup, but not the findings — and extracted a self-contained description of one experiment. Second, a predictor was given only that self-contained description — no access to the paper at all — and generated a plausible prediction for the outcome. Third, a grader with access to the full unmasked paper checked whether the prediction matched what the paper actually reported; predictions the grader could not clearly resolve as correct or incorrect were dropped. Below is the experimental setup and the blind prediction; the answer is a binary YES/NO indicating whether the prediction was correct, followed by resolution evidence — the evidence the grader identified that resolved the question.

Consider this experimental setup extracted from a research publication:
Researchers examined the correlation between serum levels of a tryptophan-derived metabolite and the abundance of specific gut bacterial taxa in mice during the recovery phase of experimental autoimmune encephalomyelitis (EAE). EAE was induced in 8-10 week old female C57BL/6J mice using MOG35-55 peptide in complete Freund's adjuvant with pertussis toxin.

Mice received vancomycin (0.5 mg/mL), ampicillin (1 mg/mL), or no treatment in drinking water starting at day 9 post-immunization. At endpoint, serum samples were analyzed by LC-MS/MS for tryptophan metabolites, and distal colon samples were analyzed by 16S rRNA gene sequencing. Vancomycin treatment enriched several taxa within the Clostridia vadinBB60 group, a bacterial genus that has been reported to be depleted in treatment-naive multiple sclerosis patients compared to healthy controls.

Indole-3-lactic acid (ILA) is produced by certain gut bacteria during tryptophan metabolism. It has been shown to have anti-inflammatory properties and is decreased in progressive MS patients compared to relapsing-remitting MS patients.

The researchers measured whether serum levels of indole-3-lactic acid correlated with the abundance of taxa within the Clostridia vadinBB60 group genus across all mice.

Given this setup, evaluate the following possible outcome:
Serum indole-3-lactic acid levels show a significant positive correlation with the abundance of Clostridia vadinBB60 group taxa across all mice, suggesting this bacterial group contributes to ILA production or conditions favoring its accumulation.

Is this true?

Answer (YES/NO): YES